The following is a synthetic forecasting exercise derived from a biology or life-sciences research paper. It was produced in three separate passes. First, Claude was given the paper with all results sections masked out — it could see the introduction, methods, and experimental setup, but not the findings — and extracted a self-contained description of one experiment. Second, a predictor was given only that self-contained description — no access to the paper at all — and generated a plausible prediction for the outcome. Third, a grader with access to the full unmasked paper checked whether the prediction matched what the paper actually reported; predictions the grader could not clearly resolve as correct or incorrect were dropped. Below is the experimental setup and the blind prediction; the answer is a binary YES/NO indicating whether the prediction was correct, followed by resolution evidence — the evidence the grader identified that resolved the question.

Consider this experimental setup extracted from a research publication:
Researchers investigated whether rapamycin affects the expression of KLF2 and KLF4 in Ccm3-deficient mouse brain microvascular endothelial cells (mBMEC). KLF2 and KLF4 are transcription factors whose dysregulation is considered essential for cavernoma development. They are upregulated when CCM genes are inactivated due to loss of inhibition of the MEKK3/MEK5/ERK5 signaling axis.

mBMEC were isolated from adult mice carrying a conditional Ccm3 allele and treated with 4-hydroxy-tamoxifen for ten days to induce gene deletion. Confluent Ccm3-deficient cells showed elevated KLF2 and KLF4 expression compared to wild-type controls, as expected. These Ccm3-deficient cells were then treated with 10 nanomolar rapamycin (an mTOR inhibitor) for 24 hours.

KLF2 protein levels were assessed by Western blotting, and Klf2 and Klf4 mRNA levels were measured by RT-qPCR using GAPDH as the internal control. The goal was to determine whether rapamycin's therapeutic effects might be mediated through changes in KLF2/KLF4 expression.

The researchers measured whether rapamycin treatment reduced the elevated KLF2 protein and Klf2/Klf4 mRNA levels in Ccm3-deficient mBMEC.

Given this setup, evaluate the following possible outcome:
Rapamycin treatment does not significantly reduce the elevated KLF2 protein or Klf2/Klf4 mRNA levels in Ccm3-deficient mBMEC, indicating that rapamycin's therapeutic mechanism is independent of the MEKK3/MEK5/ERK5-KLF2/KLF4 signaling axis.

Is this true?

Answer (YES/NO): NO